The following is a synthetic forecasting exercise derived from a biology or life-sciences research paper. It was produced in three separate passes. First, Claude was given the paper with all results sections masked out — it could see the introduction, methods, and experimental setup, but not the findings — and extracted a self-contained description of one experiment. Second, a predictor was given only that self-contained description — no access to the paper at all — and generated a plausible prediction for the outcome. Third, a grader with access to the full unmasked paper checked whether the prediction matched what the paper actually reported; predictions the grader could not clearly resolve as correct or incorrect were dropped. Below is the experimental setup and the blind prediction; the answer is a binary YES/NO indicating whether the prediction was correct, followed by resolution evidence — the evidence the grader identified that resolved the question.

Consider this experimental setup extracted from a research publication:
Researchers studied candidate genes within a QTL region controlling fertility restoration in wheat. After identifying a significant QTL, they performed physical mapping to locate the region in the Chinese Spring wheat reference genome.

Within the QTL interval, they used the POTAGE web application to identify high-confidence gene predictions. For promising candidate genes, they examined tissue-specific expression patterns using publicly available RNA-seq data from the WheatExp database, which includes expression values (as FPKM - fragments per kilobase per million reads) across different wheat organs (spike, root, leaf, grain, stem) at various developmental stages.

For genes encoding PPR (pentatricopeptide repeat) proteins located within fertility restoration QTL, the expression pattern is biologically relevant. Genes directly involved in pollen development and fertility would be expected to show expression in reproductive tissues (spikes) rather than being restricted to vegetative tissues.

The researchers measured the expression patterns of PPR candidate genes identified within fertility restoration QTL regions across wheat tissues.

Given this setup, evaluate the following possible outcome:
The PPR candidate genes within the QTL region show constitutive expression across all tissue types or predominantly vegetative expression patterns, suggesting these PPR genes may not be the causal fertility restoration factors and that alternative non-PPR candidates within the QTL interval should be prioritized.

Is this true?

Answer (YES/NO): NO